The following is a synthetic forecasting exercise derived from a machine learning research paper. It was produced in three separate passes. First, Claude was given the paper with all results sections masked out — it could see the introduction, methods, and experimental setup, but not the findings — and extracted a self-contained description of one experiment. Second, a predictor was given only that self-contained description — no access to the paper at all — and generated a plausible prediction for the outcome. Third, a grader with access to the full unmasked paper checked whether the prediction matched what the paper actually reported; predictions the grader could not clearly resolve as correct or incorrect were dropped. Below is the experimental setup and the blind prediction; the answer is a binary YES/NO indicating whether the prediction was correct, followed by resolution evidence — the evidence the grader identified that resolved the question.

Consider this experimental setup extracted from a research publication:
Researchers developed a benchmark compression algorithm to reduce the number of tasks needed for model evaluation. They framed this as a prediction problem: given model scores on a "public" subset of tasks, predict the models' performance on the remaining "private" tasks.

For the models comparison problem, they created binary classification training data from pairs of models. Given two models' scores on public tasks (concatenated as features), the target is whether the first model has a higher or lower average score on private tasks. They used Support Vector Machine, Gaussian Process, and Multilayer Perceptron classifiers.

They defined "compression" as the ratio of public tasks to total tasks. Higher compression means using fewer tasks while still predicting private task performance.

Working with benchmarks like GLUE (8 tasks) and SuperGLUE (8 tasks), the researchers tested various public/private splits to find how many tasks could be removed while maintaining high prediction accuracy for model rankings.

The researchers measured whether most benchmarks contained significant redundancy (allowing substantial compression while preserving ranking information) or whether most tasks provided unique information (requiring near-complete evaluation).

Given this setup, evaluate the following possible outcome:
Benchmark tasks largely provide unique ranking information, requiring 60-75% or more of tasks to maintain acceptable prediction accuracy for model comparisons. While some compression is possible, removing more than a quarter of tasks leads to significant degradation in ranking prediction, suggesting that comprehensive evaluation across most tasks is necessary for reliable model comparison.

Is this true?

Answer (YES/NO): NO